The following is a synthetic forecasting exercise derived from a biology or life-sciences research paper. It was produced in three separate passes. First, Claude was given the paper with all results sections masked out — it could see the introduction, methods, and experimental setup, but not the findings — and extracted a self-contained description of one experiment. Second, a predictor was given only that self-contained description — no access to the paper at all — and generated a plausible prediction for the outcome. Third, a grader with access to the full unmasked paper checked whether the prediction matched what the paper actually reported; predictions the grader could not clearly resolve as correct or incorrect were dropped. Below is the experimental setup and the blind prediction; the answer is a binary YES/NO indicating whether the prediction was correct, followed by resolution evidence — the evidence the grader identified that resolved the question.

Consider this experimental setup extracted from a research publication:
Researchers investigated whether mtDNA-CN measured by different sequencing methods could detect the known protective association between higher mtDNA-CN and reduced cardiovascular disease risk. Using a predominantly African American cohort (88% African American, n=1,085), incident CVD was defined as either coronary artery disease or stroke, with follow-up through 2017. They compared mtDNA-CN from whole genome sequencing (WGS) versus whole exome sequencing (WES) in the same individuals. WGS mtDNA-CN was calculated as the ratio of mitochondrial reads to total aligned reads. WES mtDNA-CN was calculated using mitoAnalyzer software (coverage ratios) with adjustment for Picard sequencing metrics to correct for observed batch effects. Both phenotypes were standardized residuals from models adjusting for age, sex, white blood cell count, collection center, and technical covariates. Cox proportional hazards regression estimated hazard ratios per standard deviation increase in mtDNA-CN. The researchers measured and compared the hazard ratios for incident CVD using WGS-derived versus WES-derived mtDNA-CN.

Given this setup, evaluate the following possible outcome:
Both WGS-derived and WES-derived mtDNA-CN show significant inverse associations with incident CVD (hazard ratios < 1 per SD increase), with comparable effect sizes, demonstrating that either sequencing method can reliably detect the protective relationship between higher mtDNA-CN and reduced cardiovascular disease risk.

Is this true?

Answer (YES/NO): NO